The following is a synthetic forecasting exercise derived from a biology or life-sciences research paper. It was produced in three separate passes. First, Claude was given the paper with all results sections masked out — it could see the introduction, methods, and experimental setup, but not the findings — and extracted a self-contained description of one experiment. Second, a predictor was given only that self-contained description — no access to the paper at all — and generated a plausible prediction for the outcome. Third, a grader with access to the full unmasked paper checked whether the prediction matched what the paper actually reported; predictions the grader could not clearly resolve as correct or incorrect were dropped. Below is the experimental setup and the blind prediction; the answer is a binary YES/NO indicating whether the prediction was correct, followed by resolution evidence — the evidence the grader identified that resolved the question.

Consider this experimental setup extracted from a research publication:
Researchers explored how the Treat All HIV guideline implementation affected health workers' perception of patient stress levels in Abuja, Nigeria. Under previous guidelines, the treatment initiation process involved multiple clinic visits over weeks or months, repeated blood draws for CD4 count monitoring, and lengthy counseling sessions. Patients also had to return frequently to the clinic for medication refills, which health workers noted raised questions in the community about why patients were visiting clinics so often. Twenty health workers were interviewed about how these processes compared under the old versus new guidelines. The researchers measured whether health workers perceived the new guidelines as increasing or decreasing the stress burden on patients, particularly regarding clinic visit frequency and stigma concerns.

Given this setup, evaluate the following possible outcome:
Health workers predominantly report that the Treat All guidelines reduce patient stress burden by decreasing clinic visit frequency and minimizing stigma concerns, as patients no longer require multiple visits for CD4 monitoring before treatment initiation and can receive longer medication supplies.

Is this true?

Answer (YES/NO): NO